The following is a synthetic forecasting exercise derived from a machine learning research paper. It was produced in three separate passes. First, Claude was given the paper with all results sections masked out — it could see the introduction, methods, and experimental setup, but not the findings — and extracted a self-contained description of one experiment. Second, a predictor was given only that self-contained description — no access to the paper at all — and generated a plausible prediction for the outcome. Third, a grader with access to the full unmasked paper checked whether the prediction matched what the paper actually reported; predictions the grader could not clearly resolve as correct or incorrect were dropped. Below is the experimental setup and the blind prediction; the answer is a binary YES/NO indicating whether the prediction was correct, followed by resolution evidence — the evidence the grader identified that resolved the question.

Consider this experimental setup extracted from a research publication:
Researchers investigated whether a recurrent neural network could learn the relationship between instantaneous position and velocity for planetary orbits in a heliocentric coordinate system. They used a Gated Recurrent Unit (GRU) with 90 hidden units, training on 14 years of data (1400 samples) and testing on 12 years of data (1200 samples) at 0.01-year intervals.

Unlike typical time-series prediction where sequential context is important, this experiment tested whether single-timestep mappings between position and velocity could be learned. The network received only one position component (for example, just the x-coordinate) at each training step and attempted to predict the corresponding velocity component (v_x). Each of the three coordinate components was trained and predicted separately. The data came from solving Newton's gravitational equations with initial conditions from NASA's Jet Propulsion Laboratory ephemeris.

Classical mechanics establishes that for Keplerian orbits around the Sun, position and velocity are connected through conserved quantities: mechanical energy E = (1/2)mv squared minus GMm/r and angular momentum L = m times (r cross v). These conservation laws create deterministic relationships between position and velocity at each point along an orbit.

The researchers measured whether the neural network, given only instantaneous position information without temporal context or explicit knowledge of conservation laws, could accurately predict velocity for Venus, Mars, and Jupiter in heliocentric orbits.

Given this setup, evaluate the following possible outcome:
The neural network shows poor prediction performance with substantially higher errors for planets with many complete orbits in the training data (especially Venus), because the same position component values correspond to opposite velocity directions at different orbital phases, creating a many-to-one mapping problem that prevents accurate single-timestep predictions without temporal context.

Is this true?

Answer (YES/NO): NO